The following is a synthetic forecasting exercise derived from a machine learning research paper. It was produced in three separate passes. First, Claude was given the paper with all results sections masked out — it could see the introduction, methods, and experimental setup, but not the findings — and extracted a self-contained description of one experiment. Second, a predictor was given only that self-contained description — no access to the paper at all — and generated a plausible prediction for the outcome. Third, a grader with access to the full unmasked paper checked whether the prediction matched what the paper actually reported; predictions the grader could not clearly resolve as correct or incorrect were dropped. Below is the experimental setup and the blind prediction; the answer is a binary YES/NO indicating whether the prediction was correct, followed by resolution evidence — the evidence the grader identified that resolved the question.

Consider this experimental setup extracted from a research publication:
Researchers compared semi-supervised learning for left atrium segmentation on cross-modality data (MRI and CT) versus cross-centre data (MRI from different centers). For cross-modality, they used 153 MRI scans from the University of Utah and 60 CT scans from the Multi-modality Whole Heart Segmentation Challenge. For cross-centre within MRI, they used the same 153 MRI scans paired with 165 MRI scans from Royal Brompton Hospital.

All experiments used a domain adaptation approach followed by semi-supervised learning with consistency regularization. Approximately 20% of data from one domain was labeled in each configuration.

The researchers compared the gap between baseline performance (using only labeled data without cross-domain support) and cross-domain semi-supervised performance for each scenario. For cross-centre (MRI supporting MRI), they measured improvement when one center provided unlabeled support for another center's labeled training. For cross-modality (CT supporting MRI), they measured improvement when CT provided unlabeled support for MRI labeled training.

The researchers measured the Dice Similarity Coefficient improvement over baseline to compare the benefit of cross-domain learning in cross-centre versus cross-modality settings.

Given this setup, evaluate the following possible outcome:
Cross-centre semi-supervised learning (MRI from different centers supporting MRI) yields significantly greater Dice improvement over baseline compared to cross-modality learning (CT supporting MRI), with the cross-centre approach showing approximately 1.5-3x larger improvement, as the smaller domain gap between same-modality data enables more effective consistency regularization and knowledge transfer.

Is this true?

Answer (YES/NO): NO